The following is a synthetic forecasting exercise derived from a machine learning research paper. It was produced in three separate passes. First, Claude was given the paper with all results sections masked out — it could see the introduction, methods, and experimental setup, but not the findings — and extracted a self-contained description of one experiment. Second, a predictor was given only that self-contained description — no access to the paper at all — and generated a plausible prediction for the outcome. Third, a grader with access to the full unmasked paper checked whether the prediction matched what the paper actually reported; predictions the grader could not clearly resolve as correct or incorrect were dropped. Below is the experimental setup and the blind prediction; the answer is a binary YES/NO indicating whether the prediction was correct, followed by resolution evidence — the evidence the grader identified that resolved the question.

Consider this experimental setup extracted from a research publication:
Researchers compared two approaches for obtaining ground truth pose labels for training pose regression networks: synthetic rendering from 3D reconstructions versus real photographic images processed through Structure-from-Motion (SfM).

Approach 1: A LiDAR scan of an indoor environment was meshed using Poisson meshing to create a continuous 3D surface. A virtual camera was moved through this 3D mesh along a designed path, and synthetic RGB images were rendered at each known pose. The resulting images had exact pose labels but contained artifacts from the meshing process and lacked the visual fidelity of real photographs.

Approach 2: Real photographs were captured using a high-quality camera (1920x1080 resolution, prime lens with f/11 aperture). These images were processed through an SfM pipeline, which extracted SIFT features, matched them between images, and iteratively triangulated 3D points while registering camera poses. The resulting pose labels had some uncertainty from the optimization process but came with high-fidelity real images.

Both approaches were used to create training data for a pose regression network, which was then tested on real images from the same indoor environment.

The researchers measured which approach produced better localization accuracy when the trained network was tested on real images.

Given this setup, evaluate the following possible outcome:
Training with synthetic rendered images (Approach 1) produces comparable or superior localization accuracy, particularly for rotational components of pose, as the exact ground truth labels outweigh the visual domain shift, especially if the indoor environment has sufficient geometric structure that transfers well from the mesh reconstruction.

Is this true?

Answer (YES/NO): NO